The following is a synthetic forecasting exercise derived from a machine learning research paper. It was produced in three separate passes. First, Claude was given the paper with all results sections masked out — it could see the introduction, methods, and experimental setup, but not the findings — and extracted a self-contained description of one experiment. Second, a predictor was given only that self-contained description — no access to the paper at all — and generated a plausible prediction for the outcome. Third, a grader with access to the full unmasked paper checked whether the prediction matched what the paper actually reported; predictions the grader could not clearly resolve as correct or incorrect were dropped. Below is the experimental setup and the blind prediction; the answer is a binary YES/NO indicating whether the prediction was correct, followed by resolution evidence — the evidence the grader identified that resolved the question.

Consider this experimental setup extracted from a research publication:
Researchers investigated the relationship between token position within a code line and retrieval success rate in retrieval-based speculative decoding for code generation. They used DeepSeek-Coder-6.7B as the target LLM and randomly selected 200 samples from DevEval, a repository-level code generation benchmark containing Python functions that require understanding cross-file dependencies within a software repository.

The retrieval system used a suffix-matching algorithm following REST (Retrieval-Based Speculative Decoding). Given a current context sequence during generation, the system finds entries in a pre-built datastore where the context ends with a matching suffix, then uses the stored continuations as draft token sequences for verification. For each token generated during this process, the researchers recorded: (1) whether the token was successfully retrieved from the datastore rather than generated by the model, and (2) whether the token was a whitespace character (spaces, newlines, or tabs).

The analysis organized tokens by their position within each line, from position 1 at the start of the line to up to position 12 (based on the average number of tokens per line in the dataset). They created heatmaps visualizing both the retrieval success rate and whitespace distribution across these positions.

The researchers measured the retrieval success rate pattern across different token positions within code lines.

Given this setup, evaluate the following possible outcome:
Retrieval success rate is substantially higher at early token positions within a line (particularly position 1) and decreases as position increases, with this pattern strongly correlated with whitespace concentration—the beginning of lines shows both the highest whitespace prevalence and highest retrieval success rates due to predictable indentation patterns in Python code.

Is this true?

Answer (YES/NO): NO